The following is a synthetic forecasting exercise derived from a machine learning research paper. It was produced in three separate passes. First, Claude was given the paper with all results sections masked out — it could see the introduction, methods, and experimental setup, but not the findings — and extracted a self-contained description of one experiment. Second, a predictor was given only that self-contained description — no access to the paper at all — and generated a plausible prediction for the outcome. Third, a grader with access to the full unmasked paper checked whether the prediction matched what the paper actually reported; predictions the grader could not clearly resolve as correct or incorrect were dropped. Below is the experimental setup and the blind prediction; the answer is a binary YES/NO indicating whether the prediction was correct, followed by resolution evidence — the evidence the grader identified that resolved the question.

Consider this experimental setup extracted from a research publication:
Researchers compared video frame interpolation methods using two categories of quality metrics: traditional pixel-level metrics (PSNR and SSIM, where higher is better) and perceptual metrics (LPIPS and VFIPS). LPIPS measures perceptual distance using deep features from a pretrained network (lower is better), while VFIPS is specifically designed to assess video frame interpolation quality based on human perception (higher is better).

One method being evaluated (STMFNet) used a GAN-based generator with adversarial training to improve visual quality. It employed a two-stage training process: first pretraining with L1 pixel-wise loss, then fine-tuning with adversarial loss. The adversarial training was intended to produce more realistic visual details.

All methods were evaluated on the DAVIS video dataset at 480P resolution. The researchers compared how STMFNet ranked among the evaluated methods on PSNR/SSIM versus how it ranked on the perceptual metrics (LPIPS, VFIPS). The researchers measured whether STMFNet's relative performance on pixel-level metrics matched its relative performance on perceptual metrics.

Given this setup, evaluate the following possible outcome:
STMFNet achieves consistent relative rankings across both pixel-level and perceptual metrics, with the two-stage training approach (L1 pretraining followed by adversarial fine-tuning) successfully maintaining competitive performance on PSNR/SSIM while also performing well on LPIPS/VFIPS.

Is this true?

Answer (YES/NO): NO